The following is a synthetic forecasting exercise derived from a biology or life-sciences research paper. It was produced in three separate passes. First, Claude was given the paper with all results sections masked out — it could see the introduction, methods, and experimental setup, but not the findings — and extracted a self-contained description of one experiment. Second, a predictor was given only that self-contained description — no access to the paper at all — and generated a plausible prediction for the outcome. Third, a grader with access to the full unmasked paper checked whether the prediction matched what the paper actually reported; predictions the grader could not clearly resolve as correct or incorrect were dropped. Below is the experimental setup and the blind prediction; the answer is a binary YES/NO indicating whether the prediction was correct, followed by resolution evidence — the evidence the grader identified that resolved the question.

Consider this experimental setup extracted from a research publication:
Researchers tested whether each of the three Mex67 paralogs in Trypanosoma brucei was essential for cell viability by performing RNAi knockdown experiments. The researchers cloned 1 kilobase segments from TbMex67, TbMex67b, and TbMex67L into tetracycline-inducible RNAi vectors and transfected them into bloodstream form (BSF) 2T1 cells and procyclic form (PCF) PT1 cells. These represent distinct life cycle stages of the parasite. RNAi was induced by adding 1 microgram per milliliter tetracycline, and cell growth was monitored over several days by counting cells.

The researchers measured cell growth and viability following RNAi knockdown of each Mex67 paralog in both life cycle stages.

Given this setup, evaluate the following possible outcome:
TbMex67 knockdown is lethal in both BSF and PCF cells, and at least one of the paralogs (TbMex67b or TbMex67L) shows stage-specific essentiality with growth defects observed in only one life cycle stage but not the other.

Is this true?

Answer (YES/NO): NO